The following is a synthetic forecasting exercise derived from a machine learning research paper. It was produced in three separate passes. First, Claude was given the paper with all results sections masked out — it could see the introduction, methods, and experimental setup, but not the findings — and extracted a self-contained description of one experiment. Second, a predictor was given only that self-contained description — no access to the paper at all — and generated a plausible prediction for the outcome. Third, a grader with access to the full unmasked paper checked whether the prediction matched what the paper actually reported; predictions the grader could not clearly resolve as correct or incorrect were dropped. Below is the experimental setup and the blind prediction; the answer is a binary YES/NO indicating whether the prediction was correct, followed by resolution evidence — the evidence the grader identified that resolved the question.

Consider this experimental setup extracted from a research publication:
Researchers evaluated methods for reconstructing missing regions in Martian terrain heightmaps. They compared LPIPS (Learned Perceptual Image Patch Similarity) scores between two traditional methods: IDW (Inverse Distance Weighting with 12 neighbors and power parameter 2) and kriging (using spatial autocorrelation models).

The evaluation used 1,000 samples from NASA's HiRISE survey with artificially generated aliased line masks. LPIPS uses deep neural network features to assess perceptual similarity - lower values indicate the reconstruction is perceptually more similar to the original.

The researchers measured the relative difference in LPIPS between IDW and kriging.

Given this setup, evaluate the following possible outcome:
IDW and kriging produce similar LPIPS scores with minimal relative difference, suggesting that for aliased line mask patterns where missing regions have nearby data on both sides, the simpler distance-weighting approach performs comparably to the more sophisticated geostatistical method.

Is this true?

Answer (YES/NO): NO